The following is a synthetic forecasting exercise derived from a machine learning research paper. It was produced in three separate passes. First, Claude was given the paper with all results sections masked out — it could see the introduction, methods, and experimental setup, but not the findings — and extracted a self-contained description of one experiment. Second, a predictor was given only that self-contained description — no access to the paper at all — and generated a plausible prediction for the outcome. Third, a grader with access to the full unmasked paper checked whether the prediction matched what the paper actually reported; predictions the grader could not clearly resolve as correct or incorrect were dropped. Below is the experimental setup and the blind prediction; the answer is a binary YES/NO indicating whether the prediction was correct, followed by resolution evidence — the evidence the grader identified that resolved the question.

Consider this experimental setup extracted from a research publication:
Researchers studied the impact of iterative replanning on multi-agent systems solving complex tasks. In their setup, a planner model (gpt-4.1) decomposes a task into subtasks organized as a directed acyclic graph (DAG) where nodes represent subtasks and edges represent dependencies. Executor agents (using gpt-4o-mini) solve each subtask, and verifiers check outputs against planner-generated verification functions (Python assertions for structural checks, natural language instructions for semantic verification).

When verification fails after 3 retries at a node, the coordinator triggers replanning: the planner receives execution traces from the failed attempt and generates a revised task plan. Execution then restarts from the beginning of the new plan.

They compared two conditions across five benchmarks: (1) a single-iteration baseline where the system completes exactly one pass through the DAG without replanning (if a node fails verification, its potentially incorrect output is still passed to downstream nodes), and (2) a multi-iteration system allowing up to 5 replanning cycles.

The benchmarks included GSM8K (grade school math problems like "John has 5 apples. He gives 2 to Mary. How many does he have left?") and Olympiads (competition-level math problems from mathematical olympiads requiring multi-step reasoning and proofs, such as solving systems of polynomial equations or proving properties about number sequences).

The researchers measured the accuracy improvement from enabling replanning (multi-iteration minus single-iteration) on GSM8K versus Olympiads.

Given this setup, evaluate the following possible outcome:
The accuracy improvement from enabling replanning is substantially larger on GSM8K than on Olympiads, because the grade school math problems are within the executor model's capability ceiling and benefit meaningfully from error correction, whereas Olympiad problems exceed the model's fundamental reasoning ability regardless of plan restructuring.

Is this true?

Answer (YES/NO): NO